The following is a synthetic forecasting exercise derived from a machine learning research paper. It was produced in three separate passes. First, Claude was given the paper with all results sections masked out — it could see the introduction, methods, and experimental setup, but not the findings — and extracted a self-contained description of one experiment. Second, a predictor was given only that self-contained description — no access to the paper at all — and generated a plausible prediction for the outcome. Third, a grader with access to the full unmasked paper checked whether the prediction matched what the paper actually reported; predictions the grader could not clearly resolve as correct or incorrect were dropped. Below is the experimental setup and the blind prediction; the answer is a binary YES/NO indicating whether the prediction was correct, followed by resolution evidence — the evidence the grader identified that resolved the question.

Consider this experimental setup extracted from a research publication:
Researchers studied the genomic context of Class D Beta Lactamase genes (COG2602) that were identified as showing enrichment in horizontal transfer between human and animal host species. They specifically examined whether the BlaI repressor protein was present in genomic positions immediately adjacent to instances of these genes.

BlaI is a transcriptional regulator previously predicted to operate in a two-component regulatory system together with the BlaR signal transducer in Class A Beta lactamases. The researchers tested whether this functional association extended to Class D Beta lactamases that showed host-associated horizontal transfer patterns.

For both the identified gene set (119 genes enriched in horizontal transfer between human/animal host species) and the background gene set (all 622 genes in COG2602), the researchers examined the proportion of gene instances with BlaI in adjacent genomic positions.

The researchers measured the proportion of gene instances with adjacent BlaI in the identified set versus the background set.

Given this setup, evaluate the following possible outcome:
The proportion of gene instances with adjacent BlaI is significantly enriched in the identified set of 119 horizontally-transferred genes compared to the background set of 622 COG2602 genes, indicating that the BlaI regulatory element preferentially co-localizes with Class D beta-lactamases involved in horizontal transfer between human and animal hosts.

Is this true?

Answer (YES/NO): YES